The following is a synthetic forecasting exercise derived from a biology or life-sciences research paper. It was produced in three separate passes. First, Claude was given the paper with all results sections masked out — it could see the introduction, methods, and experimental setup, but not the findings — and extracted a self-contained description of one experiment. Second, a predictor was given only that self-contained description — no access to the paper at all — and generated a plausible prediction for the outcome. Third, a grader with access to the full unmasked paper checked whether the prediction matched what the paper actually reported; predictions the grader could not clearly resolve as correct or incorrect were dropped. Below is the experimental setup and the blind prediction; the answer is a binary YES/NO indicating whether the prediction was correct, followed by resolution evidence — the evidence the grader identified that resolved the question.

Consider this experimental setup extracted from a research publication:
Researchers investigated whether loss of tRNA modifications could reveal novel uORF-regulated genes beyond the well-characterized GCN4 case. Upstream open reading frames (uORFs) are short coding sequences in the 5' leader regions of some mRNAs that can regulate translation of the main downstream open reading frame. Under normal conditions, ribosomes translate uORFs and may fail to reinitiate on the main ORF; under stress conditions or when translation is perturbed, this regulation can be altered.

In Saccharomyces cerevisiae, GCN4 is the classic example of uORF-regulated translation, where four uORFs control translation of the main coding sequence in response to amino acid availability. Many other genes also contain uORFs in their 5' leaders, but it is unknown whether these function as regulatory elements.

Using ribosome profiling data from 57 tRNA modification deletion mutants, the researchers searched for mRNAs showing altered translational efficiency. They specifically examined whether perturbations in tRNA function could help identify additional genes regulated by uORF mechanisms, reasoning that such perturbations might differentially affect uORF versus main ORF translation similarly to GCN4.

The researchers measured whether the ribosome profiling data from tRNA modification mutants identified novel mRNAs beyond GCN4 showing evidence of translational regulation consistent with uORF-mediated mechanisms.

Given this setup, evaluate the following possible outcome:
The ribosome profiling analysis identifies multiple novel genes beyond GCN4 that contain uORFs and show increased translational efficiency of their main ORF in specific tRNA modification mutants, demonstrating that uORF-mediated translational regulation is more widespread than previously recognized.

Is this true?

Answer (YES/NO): YES